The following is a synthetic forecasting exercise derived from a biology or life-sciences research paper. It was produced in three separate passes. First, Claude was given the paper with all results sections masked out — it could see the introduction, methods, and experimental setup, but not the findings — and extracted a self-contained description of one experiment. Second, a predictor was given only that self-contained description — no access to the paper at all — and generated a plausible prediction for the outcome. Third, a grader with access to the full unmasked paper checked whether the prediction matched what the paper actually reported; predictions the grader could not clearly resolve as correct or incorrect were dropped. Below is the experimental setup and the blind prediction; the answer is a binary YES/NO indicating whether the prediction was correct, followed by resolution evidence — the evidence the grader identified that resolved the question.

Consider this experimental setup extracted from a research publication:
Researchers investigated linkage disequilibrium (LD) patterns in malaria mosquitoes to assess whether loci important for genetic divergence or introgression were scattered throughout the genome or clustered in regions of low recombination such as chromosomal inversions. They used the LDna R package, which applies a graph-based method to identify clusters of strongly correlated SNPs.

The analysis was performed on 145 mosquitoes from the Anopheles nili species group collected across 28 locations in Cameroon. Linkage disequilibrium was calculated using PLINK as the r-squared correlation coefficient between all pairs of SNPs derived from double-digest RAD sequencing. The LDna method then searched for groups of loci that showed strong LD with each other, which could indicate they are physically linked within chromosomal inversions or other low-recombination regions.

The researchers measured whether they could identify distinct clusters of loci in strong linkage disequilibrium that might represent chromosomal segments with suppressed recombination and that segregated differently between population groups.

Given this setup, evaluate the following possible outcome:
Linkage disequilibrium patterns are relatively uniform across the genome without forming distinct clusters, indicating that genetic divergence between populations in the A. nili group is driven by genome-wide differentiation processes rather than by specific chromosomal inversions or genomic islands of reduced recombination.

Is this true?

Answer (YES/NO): NO